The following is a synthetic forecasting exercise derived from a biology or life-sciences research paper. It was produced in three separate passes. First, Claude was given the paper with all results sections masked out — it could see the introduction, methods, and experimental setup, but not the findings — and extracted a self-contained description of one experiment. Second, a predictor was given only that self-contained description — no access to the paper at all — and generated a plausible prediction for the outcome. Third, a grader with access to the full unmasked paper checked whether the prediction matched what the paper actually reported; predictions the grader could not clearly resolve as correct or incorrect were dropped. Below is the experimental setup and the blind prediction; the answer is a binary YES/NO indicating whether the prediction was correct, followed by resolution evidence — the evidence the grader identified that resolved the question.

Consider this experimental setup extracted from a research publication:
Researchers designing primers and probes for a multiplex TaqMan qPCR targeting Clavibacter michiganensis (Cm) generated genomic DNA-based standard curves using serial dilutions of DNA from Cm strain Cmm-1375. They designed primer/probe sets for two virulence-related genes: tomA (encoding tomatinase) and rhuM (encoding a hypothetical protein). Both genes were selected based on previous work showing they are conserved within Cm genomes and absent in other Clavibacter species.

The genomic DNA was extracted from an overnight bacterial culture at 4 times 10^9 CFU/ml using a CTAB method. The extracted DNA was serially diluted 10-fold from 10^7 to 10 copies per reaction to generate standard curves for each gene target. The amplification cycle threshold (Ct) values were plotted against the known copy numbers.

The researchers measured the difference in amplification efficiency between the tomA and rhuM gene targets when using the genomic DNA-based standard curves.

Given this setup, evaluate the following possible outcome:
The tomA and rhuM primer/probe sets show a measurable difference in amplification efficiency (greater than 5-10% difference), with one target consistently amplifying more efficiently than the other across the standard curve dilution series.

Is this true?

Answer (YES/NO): NO